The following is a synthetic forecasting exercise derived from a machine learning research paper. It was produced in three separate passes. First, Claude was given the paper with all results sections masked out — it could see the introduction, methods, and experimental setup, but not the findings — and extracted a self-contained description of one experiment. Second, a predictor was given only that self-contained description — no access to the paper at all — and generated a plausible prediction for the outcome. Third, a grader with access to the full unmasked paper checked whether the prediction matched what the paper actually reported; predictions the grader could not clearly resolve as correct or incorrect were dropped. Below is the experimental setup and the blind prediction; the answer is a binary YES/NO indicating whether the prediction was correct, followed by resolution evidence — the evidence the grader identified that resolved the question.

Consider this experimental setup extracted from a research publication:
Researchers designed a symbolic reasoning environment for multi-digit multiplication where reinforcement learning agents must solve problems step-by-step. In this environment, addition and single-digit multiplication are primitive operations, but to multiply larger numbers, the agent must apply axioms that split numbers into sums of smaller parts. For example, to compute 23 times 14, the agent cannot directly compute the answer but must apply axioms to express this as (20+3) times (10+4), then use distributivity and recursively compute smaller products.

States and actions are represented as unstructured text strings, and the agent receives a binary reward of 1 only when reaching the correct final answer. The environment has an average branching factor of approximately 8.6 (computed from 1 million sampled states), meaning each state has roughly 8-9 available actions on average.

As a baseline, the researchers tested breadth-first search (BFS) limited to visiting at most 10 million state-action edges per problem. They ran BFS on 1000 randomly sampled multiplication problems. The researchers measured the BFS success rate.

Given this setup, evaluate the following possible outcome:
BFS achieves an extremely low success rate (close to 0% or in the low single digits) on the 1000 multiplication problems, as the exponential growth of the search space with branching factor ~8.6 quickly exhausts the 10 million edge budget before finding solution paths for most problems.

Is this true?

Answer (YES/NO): NO